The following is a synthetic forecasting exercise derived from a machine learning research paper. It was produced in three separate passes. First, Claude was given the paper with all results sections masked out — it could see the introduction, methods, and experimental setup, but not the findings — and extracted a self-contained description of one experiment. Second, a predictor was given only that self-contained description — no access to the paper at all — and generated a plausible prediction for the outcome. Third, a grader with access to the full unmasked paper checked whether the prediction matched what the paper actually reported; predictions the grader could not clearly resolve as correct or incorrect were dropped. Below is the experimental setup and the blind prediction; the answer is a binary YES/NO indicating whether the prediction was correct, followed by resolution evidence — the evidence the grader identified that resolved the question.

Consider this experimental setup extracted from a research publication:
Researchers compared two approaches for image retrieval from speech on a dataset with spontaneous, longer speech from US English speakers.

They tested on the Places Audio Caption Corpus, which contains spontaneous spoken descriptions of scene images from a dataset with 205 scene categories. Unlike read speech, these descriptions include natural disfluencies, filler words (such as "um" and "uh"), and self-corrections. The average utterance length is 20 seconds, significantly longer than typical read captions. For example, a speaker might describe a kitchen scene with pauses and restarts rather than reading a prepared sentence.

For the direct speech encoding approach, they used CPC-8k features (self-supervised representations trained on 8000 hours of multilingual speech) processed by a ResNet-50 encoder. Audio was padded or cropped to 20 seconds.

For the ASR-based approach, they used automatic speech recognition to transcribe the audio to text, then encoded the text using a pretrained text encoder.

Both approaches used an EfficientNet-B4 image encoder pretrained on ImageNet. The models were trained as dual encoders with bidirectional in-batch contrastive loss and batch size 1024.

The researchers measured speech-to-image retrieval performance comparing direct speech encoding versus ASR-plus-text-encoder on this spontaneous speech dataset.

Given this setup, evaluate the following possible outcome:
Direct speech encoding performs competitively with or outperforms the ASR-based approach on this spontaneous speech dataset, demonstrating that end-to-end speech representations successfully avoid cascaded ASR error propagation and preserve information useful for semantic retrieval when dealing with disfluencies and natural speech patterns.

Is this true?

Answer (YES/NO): YES